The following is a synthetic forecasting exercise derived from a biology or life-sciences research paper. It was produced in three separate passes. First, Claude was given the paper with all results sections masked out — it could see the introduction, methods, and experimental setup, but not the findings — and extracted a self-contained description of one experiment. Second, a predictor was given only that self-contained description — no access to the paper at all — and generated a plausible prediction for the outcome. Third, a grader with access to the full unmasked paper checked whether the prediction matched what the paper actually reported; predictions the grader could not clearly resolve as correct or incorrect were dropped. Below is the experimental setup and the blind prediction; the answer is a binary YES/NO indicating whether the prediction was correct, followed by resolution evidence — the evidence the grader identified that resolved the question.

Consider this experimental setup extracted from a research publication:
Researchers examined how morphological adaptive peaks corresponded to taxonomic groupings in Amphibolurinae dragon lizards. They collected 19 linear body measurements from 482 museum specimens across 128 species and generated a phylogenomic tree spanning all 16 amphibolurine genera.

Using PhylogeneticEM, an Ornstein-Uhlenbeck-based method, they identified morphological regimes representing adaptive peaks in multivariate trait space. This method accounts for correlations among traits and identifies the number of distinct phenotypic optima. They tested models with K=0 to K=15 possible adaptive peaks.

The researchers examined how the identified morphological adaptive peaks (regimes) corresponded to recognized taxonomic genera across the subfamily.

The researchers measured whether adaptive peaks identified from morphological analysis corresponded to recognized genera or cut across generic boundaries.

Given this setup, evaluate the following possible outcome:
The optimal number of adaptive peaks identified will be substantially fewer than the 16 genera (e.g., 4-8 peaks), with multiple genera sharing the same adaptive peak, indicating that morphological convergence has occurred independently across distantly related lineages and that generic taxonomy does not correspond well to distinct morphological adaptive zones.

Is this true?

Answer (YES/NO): NO